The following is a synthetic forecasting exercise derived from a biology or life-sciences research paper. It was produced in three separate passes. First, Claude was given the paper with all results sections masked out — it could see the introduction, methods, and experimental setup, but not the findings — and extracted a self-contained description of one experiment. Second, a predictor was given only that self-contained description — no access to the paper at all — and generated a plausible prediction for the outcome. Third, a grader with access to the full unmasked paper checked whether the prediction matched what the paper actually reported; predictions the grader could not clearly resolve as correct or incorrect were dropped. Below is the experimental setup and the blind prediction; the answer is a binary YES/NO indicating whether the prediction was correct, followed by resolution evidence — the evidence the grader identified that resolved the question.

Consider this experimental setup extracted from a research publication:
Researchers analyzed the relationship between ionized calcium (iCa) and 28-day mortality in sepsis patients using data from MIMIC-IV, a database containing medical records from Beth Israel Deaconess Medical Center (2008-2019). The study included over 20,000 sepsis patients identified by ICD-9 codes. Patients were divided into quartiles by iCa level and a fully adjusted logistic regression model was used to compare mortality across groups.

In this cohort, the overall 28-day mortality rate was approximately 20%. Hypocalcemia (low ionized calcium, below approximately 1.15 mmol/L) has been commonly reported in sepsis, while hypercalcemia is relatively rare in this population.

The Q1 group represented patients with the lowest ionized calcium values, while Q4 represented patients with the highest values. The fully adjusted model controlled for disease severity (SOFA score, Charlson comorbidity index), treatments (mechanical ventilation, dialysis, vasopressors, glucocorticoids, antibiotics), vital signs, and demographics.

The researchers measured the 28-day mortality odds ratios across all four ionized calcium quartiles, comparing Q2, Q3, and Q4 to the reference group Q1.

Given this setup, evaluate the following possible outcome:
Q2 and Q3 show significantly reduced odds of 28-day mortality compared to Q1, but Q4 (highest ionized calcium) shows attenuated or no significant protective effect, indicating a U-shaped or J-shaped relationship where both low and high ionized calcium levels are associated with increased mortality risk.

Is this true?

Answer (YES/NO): NO